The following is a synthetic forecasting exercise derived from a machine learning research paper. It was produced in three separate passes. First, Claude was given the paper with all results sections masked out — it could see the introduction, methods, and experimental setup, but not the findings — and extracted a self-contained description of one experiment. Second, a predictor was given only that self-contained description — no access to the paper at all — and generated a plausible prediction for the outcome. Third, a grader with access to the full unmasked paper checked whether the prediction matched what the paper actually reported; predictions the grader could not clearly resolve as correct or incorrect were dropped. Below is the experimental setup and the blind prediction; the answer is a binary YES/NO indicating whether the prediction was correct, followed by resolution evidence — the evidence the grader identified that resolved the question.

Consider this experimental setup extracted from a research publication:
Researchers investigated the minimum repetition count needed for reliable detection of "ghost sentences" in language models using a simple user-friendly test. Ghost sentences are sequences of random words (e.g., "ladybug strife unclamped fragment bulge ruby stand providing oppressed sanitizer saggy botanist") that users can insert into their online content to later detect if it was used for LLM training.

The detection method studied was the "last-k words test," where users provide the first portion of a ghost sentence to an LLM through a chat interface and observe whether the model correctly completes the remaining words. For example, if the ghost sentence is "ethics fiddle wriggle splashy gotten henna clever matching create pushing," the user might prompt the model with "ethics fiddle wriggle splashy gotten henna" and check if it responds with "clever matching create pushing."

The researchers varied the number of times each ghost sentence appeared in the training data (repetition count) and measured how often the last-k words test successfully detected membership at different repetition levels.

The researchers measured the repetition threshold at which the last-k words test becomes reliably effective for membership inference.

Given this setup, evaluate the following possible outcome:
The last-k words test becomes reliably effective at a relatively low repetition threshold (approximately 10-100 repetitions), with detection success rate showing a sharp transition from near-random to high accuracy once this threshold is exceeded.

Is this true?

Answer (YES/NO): YES